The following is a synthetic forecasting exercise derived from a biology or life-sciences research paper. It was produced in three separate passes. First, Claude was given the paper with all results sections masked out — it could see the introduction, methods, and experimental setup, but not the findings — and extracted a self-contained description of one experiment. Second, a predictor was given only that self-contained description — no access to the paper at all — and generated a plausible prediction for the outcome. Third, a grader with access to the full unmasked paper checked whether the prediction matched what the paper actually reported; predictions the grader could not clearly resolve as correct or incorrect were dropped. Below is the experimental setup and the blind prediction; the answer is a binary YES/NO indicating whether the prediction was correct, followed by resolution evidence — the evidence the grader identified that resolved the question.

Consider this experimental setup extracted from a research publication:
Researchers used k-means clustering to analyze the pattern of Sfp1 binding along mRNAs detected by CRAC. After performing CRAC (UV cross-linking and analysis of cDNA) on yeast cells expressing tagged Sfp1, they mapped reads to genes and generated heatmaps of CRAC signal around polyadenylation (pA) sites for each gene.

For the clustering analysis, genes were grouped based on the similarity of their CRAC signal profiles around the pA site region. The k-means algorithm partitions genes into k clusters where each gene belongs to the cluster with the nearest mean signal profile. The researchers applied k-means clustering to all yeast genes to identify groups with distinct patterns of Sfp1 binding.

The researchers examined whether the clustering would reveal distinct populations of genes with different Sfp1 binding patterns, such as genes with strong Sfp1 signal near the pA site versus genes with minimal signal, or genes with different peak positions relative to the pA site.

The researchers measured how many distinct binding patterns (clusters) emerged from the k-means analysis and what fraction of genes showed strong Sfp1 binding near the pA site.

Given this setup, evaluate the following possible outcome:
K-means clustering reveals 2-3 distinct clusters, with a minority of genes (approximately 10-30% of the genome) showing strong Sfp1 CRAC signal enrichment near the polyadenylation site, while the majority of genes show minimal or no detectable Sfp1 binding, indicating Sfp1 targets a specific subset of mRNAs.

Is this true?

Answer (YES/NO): NO